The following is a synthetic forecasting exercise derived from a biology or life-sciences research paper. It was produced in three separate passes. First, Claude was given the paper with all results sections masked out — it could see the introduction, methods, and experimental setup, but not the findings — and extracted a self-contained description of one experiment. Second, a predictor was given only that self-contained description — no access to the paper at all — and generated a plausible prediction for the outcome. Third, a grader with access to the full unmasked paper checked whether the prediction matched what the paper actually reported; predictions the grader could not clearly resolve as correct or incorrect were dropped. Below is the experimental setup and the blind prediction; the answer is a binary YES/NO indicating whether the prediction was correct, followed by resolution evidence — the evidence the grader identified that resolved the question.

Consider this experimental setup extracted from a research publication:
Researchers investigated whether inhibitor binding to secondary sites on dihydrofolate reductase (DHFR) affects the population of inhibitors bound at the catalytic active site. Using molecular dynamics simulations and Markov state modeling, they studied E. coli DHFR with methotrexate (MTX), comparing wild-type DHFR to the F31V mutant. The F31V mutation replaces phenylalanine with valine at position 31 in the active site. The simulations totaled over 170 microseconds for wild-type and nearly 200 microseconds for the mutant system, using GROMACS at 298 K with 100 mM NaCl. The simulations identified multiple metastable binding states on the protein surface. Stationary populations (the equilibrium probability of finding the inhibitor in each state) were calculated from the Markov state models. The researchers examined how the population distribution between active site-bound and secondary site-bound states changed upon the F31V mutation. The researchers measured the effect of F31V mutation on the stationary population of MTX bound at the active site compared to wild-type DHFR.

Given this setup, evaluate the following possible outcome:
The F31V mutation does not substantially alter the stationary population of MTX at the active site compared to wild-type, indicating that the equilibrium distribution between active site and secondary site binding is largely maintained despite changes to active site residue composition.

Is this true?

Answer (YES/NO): NO